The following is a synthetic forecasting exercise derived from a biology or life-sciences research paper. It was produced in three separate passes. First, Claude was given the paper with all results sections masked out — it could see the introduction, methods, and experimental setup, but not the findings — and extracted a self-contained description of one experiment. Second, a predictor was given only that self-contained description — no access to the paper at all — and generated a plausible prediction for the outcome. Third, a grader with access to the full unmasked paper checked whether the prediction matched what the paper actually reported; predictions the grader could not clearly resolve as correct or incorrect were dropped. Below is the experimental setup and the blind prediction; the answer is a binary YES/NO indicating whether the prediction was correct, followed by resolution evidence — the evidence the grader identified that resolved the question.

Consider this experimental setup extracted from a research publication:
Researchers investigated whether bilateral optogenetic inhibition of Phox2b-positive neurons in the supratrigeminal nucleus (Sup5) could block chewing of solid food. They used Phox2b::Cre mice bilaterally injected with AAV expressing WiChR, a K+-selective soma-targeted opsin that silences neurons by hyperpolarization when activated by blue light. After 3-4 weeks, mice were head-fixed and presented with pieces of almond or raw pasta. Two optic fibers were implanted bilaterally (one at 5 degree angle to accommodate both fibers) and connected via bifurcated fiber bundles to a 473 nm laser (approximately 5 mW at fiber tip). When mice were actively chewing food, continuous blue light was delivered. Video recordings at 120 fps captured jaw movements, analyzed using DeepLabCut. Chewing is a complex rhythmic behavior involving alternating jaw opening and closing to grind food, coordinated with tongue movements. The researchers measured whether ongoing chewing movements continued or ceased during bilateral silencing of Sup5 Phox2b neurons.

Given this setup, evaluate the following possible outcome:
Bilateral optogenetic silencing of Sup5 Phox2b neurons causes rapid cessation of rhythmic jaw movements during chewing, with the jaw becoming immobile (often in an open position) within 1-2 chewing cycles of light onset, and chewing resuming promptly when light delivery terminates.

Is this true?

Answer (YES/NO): NO